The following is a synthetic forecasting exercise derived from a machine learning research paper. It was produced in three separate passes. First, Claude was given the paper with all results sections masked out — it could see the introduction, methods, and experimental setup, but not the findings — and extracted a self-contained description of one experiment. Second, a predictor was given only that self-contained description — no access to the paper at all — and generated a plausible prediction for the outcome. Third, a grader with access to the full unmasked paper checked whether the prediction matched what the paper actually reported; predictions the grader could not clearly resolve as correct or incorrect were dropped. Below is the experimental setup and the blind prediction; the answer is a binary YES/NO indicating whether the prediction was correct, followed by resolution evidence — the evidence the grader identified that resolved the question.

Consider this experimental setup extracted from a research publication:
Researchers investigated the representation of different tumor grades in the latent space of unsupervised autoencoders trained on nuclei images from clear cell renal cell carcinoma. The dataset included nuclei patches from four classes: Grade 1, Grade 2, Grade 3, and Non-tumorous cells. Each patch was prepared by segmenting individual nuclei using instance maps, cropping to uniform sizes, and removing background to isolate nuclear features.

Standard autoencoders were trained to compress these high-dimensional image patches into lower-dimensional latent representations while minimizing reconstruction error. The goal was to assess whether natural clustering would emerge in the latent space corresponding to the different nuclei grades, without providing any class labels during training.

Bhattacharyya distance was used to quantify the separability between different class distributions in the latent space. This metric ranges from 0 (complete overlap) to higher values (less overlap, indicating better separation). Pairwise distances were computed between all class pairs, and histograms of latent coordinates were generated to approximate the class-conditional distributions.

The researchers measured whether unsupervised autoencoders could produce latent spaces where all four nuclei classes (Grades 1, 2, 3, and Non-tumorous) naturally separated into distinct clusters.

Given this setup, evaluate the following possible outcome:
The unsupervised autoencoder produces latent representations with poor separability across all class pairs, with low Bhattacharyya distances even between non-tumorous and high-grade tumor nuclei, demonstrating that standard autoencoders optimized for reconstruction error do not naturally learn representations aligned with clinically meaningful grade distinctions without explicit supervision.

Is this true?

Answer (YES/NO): YES